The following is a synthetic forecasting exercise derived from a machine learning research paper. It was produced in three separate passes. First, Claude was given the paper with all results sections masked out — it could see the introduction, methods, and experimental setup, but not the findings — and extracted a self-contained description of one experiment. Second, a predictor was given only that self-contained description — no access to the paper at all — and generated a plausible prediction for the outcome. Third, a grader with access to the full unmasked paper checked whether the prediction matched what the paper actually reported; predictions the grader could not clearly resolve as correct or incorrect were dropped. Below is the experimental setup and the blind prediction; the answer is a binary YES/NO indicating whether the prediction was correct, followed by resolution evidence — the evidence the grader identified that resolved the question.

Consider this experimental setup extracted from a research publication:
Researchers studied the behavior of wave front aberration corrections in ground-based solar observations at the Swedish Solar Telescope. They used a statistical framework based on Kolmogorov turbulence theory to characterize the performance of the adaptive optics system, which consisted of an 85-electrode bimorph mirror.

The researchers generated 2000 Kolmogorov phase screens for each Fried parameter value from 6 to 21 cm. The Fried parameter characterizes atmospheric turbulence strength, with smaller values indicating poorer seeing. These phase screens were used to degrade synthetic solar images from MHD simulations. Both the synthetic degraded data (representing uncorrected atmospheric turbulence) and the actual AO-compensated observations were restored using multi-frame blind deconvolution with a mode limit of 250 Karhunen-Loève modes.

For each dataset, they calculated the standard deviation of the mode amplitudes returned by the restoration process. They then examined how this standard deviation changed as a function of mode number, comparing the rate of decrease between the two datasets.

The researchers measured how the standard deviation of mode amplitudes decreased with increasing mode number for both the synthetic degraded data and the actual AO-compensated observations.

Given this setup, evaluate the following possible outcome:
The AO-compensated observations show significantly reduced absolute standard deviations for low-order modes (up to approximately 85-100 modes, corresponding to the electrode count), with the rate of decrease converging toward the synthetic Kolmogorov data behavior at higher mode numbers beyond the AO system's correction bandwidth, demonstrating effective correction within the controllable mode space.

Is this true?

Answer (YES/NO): NO